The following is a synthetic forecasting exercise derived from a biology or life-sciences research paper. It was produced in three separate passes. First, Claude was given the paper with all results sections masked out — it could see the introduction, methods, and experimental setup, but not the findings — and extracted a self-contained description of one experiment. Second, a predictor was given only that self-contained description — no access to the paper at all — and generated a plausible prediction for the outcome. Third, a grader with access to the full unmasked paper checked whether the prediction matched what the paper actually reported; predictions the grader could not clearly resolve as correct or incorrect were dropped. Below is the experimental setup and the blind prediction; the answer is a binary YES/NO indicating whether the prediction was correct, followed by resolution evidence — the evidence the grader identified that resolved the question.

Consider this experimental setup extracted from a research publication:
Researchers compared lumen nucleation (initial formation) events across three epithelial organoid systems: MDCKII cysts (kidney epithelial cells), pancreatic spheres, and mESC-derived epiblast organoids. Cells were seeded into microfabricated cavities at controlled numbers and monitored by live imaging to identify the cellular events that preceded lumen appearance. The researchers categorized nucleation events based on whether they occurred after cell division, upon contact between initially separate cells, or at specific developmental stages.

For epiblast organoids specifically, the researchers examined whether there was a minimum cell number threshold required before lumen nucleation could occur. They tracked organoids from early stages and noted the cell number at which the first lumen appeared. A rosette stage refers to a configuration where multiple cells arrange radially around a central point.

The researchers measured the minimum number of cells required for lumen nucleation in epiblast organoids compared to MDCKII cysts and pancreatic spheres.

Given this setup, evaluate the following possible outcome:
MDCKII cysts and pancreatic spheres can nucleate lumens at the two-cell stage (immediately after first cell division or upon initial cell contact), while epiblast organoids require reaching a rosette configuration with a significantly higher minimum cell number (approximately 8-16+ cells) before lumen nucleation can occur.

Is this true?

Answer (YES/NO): YES